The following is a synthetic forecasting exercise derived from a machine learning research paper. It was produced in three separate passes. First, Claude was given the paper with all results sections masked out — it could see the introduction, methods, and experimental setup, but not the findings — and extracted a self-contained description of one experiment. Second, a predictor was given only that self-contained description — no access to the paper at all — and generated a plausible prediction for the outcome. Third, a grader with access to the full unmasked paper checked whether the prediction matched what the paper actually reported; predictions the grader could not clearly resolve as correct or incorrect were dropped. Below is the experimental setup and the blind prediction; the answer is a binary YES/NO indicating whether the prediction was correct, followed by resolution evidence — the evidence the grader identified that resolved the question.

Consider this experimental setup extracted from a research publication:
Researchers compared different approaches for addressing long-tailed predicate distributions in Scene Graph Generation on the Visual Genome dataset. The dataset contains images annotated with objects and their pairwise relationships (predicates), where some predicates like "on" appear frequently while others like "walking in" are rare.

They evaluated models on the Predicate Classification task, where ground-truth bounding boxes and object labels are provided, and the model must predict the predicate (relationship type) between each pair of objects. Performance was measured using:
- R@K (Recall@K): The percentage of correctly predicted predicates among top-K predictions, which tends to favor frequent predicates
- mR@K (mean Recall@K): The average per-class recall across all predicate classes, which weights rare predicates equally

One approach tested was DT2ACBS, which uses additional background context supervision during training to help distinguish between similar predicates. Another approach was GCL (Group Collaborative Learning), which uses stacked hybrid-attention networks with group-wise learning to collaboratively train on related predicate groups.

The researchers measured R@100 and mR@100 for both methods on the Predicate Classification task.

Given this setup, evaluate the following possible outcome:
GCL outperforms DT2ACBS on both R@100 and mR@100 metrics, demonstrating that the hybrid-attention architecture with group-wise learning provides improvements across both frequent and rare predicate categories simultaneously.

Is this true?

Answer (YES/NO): NO